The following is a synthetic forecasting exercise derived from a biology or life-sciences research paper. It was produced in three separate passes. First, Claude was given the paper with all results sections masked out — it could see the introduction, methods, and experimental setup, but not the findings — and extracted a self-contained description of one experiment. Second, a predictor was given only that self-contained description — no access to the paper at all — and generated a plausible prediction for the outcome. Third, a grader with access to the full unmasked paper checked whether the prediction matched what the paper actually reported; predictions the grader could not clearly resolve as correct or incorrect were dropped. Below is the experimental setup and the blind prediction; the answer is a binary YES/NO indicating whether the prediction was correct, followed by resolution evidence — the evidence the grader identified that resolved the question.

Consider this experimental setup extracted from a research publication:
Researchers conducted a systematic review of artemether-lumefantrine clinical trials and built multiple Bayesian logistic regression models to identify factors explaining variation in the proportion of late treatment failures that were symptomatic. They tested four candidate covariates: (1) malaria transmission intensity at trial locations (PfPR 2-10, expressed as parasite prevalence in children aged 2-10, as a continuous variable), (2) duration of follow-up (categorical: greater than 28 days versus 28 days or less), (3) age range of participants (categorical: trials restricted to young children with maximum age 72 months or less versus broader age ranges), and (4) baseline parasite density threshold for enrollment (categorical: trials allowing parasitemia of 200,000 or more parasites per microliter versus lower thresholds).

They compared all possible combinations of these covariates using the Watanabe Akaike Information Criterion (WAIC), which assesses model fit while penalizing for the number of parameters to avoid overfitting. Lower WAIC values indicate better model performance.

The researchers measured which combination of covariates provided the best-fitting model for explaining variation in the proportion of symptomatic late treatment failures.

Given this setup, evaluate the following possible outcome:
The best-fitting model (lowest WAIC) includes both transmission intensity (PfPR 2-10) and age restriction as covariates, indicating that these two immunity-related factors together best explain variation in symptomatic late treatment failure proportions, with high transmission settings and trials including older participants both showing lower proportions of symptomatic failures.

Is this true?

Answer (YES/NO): YES